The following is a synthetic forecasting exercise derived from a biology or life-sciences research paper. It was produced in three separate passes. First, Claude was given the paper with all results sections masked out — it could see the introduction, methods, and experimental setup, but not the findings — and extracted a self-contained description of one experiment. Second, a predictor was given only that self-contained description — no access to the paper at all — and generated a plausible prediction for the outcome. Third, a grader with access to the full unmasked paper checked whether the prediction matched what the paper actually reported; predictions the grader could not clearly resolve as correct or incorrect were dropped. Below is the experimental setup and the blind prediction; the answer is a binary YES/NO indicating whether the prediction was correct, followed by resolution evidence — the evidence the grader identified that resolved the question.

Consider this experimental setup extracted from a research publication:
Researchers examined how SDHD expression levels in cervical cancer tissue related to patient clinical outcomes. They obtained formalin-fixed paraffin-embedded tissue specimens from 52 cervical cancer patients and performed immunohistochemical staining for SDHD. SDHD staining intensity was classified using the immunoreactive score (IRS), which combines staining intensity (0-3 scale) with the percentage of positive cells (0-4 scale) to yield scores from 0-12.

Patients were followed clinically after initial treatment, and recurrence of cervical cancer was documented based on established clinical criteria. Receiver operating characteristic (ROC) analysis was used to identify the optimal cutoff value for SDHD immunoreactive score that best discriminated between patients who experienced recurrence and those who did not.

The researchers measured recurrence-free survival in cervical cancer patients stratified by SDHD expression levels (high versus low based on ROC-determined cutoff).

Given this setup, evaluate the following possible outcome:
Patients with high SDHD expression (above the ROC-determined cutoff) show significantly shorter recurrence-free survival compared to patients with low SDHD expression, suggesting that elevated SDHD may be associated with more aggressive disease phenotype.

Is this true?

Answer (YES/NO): NO